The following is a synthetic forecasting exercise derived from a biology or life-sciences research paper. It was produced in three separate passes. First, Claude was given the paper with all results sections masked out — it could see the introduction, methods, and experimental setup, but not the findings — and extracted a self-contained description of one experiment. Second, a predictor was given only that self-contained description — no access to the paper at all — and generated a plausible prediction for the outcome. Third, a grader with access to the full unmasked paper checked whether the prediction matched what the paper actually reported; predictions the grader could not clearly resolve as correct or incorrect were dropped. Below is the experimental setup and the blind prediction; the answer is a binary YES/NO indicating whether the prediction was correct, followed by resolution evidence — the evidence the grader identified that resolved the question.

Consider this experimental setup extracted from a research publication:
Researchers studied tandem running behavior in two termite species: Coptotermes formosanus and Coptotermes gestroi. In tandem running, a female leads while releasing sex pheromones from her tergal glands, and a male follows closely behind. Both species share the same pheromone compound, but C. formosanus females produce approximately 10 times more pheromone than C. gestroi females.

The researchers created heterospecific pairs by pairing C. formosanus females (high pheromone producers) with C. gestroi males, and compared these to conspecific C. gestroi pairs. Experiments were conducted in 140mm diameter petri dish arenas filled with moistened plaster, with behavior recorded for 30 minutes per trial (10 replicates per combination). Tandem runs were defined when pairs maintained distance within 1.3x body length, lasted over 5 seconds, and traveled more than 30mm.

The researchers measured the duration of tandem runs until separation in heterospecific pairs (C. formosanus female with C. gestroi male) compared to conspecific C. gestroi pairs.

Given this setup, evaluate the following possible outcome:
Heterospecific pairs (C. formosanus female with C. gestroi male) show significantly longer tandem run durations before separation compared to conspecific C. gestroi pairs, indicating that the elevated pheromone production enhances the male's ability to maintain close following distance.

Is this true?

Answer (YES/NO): NO